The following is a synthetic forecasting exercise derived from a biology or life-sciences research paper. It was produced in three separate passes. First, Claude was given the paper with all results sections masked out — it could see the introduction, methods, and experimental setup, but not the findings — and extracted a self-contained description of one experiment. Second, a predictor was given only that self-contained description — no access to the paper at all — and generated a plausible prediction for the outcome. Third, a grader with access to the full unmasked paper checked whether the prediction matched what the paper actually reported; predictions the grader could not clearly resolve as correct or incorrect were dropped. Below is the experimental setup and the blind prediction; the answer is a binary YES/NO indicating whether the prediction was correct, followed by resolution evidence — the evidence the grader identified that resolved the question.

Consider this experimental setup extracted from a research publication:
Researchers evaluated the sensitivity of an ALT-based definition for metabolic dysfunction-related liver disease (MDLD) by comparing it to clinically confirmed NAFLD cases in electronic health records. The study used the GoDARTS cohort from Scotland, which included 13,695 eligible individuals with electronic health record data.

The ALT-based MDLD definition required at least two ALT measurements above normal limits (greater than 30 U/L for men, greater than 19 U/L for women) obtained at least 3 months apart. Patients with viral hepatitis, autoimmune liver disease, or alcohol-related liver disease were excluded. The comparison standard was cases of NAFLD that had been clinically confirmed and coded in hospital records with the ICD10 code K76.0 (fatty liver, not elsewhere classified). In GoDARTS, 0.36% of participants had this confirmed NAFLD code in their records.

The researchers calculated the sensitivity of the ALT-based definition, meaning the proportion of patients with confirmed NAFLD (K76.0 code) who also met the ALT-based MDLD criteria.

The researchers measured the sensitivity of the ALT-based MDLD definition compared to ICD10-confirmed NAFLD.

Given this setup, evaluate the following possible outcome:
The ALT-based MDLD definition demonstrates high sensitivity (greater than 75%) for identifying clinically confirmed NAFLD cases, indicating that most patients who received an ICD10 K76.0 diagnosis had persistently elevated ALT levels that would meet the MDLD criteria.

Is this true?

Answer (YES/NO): YES